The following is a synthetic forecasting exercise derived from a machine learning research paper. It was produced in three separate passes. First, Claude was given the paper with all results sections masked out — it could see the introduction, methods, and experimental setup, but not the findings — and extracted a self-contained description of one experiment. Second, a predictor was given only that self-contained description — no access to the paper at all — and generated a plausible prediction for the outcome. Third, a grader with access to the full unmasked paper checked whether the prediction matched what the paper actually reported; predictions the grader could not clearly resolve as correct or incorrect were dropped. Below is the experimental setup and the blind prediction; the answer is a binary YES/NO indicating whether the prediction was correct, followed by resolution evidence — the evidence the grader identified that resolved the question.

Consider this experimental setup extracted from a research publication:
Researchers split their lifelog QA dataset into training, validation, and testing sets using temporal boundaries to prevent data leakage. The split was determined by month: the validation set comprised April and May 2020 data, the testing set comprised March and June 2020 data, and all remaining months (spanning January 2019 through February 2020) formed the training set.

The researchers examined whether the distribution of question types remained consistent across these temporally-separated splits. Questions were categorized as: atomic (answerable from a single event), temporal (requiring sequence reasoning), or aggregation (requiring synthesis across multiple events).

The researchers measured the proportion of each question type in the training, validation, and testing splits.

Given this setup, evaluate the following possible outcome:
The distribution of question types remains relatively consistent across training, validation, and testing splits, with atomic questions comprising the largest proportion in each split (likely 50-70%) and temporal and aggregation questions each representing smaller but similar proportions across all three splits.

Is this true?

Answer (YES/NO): YES